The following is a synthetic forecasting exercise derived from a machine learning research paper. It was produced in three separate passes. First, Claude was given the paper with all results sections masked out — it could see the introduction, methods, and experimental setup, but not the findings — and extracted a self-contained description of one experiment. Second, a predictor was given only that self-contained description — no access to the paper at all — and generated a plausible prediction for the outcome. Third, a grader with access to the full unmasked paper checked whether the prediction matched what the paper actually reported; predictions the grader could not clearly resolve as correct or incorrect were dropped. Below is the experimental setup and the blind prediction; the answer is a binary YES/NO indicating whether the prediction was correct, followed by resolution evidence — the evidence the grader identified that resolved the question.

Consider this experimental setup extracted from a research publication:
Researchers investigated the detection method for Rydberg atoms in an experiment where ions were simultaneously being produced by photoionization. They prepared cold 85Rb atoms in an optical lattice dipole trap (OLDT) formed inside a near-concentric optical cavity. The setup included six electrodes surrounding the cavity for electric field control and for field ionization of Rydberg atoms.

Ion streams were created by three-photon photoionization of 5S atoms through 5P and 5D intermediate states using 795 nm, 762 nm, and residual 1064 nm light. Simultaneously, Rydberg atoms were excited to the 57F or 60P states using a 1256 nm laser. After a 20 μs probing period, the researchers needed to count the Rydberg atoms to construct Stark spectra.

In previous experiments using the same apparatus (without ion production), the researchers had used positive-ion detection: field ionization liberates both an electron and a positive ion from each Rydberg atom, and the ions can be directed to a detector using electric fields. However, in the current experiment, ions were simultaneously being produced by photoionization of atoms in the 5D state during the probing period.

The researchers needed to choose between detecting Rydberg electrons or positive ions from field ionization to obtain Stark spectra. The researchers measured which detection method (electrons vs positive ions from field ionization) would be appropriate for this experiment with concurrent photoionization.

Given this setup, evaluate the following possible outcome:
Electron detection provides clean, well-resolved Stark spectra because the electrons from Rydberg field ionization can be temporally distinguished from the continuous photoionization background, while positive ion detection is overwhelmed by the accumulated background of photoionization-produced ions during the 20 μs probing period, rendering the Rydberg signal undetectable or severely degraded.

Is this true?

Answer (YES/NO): YES